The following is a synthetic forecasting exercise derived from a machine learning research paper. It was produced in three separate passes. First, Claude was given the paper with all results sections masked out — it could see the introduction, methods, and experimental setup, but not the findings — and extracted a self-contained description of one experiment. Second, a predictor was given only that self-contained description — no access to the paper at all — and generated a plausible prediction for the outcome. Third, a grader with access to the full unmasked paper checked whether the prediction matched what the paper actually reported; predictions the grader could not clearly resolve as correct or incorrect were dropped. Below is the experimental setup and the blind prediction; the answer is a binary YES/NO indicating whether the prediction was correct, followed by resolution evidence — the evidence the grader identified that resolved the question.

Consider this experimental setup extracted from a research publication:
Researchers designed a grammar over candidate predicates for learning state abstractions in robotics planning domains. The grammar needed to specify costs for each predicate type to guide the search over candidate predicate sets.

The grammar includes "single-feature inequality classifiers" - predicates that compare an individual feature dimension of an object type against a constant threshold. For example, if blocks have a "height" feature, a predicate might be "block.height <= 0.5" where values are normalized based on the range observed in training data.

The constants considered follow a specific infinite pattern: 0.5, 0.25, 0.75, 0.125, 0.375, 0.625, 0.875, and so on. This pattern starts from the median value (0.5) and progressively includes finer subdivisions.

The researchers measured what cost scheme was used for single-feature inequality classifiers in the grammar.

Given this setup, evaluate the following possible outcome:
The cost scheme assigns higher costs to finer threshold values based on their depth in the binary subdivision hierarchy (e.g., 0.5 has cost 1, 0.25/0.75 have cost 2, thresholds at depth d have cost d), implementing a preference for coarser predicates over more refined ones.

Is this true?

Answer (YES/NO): NO